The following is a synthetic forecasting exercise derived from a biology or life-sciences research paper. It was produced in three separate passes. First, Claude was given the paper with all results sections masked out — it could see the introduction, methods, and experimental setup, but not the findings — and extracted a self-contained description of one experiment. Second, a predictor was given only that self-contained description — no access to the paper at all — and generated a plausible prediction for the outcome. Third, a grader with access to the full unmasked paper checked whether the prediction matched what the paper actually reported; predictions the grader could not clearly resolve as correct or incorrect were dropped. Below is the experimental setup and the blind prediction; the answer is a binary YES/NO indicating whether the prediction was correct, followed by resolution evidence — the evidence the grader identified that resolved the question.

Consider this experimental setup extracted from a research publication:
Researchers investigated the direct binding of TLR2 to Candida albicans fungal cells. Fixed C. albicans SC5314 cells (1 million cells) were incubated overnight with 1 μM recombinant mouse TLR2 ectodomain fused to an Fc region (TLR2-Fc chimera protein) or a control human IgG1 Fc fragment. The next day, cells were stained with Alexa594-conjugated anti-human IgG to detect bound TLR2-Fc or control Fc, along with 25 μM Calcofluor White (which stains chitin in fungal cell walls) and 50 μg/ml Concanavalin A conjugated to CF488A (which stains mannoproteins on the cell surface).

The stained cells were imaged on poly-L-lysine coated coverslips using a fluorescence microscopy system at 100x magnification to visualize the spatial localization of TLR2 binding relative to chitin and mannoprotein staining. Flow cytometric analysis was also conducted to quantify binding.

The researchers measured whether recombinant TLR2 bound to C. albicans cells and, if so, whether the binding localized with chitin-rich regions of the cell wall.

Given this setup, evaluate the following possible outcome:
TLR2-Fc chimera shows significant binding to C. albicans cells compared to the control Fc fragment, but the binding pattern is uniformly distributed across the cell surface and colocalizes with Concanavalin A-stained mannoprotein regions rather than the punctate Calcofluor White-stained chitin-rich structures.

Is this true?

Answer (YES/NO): NO